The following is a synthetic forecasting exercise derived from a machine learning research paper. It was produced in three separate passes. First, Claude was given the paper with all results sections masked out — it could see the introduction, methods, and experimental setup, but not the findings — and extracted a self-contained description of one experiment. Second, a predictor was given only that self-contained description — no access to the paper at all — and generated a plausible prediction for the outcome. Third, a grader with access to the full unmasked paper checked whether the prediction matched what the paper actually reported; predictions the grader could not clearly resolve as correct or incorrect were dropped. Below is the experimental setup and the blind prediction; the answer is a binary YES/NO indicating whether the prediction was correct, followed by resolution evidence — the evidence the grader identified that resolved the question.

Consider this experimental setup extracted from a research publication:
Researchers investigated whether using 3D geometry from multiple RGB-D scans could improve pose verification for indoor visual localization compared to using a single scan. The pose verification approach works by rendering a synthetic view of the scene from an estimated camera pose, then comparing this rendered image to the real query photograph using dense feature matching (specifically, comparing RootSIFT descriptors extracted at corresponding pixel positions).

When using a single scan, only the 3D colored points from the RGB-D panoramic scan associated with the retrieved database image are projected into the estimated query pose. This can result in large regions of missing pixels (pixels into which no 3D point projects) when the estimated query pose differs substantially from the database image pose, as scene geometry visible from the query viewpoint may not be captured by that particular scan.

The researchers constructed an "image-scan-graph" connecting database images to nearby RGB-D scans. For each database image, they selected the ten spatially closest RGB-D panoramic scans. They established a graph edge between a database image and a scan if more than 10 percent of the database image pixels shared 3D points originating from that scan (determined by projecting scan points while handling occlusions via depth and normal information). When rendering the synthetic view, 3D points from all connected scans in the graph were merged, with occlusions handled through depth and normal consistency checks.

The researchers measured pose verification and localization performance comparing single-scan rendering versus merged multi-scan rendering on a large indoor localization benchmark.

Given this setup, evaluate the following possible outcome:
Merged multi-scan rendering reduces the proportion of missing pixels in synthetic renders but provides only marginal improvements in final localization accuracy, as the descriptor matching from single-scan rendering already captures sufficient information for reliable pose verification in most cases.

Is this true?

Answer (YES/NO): NO